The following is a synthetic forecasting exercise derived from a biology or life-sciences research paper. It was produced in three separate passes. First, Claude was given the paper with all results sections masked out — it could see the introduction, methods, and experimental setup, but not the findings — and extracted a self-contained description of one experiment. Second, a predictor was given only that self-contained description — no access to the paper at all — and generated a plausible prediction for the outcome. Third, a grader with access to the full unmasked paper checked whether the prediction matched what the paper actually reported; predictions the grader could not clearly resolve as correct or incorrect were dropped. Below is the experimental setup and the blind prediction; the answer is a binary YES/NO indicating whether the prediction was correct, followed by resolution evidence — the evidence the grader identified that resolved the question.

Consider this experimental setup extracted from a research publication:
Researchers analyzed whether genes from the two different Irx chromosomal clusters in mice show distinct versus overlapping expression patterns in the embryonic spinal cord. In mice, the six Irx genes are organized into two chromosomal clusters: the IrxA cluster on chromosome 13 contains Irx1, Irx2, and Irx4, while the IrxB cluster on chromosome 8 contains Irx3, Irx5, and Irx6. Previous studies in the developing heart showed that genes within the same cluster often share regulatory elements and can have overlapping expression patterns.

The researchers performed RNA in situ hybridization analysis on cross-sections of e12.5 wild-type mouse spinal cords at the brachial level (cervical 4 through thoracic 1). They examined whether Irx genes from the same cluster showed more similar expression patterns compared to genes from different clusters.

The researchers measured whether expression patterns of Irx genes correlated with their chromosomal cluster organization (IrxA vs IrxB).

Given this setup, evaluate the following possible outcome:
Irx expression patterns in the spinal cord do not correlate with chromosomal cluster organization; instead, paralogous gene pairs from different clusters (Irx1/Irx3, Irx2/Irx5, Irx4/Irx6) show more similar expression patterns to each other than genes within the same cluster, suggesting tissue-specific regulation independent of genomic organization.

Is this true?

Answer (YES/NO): NO